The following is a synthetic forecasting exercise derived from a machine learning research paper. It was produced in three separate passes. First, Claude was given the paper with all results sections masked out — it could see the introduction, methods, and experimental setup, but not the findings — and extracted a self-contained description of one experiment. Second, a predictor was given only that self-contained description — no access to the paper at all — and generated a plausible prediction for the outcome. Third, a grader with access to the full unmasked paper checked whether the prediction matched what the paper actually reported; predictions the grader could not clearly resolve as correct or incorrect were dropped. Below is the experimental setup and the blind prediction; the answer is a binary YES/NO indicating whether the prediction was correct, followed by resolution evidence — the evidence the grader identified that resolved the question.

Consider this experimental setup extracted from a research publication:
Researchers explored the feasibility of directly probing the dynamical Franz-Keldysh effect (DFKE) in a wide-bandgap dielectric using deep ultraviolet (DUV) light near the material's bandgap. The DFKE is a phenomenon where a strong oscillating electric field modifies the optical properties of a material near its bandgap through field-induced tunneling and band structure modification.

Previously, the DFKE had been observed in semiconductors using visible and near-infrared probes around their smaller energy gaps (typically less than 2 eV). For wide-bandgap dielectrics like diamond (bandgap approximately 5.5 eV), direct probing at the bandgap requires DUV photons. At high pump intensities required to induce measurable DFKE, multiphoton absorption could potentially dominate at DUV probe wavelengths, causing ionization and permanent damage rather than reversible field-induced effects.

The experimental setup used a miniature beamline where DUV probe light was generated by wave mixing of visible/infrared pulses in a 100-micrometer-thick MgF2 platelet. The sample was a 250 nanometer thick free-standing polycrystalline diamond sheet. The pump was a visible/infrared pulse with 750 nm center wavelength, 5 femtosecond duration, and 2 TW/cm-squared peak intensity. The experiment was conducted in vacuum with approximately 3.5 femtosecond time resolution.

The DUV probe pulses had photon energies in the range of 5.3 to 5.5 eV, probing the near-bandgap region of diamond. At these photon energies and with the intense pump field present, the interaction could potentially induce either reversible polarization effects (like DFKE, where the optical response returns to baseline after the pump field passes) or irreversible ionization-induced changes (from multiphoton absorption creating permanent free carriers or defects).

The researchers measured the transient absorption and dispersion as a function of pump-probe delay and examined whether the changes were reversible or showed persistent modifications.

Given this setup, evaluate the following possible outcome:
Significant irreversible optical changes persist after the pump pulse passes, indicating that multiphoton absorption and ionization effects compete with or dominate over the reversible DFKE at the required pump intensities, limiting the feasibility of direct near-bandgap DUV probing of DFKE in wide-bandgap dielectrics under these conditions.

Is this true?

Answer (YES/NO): NO